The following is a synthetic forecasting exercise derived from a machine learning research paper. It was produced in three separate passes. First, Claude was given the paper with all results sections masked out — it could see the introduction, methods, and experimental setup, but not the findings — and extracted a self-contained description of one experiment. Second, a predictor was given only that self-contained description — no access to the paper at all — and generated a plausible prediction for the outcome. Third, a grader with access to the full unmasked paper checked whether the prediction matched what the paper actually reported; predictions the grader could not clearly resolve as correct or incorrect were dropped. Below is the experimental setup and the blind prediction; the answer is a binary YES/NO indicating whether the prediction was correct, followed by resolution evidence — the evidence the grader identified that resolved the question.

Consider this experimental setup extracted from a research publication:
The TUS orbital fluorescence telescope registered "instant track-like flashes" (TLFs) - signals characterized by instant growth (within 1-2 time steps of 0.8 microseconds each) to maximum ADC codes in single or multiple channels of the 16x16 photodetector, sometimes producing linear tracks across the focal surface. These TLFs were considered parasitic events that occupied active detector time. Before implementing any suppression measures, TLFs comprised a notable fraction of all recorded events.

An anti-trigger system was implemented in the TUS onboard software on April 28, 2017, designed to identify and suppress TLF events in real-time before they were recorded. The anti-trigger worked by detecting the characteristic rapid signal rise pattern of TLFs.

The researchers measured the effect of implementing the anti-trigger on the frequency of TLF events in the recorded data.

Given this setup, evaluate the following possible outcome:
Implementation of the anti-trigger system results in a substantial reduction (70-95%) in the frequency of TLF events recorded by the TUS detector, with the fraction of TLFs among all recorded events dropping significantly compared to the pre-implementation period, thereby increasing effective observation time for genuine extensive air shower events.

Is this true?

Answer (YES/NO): YES